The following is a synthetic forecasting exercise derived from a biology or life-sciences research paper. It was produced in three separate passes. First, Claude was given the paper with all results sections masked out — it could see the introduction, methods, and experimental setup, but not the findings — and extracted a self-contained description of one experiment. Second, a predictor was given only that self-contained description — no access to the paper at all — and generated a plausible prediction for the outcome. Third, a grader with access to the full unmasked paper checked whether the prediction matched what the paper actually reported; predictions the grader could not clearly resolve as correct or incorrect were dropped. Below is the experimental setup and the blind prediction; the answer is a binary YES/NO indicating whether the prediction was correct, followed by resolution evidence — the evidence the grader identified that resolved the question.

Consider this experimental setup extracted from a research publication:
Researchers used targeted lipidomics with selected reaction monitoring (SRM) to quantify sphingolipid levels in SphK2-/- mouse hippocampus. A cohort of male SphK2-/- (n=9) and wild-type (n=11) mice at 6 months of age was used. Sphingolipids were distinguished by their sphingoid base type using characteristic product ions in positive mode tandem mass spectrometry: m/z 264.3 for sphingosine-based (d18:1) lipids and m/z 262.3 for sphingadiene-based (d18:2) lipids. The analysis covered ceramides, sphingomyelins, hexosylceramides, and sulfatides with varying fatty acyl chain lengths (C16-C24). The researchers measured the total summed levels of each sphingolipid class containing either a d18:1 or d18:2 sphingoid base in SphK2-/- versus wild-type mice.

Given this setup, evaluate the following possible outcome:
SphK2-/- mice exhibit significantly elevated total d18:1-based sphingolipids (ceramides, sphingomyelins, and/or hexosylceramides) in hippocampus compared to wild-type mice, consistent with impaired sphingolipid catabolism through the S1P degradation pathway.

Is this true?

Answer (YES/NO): YES